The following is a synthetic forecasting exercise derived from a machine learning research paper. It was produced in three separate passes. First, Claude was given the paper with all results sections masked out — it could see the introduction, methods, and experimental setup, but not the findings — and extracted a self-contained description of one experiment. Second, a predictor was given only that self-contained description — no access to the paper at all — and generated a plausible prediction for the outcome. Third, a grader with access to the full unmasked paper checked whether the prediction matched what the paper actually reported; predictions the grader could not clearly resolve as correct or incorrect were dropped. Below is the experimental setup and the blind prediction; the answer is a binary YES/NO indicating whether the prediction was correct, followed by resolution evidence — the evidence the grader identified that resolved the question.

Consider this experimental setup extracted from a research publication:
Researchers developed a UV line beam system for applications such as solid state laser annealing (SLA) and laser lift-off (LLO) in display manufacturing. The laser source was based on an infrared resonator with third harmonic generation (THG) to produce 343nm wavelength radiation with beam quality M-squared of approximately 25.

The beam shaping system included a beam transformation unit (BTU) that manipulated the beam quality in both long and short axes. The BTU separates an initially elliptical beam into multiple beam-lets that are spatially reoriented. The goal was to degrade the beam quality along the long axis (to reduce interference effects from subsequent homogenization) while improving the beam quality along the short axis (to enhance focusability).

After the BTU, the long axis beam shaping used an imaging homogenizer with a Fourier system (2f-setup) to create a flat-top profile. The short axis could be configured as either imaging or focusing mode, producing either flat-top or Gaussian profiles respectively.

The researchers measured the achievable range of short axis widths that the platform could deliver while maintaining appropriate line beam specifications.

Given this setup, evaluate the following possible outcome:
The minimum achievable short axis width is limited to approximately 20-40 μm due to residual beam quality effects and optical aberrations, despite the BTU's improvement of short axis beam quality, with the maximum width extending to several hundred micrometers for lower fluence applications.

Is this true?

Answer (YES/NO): NO